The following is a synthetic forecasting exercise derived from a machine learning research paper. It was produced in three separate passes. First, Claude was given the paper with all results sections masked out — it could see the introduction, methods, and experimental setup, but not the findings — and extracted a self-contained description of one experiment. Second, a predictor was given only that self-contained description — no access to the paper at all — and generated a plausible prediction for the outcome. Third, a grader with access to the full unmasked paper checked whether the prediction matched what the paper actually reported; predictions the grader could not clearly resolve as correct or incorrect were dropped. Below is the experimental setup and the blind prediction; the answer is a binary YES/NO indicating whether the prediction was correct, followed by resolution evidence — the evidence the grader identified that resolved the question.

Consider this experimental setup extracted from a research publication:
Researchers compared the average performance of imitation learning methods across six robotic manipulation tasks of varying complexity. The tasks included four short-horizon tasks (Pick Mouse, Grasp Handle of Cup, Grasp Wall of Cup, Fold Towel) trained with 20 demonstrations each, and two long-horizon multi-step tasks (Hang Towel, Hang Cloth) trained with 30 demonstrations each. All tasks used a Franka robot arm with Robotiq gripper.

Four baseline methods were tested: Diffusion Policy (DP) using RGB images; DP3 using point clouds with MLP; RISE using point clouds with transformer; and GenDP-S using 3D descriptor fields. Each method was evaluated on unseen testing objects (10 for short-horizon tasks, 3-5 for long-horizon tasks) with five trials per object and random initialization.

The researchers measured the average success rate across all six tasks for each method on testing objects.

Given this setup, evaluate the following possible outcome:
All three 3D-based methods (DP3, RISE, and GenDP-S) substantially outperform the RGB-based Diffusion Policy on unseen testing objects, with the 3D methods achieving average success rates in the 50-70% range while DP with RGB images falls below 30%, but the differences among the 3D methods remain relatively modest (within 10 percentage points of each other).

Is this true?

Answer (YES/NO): NO